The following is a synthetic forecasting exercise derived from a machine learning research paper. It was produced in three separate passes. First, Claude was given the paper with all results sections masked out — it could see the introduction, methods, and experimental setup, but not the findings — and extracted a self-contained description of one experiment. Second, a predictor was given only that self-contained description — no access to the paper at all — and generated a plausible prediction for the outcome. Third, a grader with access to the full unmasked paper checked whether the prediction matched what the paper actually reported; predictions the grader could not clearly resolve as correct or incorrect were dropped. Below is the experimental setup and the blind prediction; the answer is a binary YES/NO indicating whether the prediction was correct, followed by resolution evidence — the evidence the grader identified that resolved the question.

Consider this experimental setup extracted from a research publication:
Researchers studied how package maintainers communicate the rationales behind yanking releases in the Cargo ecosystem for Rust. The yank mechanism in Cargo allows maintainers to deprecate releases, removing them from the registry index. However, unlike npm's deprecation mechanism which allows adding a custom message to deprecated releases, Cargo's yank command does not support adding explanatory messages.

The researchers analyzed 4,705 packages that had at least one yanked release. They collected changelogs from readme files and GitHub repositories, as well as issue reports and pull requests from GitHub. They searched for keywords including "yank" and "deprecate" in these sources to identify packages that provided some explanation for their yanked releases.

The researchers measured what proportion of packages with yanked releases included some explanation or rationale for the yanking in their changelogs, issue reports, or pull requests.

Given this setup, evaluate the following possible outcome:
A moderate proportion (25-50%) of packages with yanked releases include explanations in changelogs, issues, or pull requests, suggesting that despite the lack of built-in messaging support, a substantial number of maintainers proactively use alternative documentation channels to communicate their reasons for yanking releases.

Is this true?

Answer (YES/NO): NO